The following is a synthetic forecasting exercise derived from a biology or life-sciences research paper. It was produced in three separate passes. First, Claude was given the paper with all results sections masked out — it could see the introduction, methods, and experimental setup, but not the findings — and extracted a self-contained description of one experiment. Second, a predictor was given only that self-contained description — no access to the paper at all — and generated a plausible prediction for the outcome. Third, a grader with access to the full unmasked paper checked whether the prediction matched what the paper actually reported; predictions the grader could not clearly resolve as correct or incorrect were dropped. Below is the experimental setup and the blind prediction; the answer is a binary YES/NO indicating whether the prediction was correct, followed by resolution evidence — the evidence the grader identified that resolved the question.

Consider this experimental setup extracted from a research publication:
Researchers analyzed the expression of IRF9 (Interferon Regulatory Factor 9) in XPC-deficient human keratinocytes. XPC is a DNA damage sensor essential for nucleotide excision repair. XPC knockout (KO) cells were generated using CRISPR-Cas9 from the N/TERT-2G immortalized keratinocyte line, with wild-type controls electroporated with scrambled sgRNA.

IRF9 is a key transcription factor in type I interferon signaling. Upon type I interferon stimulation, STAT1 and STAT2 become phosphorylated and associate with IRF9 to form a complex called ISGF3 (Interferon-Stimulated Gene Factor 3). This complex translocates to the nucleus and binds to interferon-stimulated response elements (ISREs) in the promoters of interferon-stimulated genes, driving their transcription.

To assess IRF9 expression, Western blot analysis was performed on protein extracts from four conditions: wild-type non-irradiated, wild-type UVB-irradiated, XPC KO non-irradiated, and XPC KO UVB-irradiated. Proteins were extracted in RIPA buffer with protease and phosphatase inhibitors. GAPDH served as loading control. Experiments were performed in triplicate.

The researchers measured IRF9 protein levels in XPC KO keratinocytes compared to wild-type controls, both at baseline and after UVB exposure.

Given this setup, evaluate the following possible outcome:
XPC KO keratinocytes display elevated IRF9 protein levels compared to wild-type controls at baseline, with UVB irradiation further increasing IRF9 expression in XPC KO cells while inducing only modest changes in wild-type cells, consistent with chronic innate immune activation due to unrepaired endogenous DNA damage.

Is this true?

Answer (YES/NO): YES